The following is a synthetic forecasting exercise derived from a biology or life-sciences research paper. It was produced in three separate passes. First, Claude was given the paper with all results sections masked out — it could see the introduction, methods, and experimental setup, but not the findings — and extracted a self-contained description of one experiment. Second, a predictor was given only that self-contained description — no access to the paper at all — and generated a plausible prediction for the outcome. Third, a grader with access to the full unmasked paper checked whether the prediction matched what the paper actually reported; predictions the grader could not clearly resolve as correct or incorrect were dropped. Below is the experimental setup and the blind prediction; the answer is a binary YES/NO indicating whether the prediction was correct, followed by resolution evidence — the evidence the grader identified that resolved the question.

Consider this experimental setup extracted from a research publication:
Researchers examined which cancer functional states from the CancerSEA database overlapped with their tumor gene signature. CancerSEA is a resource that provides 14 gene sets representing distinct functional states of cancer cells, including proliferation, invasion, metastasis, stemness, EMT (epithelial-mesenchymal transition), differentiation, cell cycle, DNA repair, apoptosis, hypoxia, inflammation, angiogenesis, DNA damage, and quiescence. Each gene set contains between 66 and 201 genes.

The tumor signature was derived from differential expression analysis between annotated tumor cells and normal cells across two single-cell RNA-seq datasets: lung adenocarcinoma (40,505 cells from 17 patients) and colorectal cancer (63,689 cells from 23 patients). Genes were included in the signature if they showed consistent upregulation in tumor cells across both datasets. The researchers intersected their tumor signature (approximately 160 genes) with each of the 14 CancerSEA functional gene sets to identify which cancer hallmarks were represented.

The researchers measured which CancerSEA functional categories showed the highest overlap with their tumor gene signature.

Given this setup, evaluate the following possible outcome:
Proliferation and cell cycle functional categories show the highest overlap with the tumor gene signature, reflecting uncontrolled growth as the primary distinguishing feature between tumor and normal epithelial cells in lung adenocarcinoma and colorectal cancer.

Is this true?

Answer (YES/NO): NO